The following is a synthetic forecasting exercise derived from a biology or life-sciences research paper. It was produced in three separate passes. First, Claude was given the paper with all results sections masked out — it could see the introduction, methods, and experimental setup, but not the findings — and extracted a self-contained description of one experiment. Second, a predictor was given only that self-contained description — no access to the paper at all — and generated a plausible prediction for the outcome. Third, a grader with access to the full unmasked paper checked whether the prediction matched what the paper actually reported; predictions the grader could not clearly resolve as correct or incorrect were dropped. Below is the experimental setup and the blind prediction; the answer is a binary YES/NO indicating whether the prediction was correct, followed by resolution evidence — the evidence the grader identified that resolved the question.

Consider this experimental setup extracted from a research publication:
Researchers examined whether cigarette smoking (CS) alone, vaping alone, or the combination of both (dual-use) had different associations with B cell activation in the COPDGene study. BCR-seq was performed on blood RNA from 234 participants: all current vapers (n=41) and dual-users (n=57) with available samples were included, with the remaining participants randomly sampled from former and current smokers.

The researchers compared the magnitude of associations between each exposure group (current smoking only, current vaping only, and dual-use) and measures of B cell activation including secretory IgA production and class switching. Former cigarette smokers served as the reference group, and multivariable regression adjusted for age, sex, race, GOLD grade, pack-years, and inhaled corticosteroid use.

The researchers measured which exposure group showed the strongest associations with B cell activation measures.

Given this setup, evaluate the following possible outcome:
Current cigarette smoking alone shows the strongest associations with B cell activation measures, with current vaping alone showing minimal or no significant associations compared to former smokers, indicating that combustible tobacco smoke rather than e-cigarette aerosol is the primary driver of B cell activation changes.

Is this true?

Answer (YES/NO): NO